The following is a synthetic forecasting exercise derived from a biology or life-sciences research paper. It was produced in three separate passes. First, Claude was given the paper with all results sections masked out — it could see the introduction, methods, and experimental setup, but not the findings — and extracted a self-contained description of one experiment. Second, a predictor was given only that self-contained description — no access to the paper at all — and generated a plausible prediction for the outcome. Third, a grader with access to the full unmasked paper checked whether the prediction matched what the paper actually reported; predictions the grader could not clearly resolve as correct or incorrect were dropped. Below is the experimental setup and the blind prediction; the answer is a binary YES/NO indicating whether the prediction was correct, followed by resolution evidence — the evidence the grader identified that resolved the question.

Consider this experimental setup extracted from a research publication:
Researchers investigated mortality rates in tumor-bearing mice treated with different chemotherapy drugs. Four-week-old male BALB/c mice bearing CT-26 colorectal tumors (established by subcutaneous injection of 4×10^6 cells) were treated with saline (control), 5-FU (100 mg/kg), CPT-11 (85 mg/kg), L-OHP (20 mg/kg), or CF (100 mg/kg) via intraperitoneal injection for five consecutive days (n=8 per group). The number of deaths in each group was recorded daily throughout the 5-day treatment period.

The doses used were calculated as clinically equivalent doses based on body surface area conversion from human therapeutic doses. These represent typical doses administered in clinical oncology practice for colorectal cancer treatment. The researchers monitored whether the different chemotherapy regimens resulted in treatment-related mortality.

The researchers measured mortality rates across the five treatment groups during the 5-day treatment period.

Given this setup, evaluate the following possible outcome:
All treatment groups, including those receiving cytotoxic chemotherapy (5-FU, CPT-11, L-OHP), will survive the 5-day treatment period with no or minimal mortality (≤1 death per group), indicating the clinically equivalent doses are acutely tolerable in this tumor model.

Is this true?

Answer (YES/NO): NO